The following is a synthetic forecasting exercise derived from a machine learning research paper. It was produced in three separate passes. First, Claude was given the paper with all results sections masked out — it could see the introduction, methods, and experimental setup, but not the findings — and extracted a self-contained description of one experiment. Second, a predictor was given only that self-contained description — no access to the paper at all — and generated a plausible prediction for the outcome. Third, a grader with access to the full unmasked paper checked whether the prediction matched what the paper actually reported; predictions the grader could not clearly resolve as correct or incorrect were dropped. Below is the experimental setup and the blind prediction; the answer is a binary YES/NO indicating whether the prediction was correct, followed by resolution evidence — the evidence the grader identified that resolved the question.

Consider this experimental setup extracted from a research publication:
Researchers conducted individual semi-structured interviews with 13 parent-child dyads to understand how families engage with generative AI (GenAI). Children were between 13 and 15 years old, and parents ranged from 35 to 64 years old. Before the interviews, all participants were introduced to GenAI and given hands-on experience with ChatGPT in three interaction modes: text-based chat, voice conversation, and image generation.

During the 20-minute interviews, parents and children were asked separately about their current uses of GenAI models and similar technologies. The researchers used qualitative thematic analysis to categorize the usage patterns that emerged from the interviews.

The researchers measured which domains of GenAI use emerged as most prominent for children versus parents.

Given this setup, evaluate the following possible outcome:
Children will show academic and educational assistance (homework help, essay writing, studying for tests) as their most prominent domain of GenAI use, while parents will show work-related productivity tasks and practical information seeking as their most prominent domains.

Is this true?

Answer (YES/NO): NO